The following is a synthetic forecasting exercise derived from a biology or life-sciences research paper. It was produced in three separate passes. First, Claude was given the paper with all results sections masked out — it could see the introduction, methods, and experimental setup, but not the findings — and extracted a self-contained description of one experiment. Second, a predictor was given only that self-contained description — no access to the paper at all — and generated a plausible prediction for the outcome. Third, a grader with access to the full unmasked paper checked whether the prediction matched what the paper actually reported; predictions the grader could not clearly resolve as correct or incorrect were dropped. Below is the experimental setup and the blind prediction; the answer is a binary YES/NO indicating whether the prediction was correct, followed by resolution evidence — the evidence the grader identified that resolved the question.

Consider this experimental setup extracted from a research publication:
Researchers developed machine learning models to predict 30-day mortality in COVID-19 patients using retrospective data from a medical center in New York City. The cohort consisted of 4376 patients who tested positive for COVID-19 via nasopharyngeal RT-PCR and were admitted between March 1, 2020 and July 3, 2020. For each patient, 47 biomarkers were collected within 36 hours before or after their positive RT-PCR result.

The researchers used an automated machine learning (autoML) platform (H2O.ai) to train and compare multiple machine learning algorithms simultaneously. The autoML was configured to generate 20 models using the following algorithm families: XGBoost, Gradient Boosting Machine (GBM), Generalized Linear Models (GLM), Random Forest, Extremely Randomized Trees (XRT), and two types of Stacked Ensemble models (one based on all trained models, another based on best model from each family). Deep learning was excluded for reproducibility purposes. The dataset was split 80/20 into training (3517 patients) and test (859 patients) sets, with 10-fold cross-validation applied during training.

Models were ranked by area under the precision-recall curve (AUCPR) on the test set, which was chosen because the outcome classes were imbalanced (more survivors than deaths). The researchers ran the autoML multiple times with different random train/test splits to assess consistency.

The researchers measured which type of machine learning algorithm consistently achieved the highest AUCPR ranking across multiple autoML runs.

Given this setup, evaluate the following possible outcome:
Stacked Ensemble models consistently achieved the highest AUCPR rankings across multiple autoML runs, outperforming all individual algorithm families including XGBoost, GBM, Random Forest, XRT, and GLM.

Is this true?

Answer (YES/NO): YES